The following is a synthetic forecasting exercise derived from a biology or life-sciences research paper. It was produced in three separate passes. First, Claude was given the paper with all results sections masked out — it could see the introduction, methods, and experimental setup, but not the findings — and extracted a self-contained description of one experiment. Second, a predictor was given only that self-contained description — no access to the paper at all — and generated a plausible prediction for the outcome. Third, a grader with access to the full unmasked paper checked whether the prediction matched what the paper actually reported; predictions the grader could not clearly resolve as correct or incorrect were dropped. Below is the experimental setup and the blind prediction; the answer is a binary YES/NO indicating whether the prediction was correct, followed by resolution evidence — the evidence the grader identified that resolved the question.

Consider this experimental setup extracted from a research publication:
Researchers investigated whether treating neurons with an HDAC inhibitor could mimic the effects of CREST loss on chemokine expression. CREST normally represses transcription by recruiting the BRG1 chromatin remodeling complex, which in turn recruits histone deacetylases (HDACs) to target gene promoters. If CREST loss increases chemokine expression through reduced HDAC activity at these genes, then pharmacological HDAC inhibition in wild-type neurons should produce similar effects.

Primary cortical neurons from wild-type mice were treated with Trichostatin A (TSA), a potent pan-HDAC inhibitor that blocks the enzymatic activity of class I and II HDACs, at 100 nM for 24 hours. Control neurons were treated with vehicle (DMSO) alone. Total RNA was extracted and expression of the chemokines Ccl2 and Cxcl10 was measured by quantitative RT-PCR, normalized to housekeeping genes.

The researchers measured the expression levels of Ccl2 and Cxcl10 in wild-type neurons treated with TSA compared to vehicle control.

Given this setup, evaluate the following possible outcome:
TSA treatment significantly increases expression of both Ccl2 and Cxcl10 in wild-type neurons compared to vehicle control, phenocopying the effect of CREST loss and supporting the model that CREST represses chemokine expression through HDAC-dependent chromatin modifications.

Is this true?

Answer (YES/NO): YES